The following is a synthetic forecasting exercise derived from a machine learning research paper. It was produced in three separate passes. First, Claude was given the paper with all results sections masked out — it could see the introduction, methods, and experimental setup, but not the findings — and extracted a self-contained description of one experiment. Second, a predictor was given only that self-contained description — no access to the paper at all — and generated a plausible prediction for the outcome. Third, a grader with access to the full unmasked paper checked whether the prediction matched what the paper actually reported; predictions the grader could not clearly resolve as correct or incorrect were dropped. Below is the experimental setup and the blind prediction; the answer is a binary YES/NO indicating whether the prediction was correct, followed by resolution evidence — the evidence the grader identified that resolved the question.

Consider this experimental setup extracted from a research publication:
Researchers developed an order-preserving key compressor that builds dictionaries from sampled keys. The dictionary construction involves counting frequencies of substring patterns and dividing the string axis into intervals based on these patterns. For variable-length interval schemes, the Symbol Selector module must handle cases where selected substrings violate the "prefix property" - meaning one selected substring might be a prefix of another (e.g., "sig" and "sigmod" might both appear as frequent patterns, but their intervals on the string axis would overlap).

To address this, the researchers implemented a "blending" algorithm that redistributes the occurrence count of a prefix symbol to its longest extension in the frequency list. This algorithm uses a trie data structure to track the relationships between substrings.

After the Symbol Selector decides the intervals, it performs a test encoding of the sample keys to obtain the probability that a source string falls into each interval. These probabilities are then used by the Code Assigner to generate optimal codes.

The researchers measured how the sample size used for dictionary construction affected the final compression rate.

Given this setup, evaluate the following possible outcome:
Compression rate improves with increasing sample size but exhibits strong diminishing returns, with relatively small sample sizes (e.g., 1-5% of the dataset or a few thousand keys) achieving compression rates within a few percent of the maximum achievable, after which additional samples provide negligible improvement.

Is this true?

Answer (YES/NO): NO